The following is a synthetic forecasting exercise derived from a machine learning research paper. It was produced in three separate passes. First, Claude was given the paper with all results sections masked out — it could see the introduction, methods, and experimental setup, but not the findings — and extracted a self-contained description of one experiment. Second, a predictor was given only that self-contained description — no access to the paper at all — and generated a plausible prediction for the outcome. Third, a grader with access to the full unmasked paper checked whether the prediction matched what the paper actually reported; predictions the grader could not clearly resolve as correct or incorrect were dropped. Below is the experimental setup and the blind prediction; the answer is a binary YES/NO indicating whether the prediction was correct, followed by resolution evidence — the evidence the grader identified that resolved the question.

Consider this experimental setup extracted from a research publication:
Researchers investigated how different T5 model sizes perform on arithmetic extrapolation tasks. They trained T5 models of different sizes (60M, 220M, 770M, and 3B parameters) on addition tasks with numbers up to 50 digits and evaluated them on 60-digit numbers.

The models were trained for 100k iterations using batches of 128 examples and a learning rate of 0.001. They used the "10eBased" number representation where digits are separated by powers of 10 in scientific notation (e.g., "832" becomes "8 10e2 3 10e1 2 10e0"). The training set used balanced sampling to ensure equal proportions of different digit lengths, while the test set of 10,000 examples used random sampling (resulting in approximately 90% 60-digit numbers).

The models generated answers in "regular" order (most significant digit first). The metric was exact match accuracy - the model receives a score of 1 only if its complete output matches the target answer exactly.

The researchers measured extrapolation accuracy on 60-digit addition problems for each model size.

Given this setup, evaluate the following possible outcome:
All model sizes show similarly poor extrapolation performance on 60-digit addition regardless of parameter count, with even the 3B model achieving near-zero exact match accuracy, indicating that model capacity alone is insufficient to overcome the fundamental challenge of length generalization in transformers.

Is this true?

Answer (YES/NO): NO